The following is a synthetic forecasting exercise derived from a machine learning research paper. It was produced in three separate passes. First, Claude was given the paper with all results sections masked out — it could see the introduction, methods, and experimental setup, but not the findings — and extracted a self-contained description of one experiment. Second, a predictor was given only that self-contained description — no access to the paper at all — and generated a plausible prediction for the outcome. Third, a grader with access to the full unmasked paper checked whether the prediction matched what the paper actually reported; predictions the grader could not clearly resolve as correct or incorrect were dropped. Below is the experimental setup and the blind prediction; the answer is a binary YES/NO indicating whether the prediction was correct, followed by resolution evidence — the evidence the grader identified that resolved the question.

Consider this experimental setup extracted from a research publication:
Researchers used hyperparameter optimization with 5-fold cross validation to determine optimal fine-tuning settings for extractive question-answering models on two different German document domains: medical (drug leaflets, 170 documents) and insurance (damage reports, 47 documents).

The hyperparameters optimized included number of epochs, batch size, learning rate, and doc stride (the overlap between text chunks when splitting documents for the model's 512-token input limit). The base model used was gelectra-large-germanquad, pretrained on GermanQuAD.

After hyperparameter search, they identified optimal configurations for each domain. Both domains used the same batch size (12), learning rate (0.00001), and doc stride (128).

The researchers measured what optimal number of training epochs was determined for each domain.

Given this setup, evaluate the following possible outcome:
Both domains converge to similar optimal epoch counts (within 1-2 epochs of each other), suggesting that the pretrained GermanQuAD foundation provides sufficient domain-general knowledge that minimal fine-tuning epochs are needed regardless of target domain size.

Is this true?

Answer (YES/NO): NO